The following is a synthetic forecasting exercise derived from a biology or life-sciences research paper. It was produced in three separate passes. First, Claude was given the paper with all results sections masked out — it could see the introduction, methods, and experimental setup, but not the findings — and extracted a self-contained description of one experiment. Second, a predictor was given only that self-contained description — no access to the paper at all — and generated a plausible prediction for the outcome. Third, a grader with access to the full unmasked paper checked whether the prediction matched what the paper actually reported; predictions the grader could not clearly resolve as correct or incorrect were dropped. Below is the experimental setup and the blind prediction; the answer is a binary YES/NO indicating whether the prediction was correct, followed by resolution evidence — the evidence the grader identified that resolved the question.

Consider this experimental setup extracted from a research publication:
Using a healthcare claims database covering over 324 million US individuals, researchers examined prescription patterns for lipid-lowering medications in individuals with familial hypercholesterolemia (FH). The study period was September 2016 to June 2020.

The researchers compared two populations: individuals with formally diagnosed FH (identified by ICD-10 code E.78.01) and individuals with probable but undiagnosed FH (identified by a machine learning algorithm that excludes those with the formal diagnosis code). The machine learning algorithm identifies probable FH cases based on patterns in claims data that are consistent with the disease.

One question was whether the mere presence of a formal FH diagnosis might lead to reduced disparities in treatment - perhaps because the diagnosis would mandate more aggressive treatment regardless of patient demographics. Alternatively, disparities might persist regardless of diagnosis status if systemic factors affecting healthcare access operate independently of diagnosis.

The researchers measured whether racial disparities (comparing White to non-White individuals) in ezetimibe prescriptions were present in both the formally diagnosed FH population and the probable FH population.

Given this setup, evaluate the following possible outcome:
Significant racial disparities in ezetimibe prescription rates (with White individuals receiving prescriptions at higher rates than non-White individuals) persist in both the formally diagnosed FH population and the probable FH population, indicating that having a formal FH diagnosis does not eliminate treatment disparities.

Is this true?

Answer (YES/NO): YES